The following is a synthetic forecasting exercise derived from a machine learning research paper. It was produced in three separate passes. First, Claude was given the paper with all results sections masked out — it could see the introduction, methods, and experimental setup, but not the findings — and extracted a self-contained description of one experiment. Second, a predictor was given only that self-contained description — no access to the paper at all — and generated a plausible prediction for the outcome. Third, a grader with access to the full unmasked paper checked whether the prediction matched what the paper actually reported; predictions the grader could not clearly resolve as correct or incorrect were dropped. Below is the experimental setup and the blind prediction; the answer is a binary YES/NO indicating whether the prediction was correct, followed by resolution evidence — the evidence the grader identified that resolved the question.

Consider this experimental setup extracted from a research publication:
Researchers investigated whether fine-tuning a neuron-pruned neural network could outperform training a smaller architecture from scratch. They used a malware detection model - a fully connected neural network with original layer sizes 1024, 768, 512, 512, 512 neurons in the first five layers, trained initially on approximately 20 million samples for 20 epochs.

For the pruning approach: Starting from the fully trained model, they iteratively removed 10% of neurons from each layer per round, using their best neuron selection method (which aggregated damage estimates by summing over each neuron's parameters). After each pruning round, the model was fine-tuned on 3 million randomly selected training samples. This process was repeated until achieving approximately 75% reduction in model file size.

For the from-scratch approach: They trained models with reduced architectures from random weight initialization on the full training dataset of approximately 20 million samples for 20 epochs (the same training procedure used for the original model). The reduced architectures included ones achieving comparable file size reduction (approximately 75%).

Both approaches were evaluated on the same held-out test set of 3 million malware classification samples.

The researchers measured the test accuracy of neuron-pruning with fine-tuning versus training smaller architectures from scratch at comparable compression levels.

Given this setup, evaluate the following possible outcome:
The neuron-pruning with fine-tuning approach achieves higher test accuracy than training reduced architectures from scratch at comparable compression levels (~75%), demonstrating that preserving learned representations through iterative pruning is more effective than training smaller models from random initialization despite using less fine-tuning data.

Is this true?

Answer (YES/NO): NO